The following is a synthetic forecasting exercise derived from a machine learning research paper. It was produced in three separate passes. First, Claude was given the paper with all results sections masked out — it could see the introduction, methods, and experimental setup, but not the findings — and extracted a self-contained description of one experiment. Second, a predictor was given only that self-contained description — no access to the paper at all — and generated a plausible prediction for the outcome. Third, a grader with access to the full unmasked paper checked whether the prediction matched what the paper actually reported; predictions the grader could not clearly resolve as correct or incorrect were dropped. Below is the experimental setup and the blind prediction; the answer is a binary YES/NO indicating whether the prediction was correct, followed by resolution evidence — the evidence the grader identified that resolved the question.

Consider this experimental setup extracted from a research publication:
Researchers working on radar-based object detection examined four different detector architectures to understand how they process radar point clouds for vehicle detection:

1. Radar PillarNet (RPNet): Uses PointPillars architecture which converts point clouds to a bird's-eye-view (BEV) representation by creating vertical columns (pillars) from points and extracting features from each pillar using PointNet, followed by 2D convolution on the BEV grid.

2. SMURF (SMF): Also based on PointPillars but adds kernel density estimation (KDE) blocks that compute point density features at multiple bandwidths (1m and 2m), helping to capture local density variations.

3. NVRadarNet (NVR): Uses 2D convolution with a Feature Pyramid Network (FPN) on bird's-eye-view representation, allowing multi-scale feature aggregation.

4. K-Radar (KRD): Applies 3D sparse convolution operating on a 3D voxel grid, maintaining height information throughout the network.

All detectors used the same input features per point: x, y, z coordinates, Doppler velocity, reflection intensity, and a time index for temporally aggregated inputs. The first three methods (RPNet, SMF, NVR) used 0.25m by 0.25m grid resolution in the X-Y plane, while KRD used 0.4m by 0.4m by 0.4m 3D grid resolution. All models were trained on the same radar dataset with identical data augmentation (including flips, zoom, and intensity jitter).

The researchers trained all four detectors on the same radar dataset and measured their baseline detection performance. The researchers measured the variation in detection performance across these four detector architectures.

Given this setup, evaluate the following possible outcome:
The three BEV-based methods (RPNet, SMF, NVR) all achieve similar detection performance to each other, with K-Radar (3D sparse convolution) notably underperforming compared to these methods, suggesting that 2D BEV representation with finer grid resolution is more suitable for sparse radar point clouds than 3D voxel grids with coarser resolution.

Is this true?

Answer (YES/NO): NO